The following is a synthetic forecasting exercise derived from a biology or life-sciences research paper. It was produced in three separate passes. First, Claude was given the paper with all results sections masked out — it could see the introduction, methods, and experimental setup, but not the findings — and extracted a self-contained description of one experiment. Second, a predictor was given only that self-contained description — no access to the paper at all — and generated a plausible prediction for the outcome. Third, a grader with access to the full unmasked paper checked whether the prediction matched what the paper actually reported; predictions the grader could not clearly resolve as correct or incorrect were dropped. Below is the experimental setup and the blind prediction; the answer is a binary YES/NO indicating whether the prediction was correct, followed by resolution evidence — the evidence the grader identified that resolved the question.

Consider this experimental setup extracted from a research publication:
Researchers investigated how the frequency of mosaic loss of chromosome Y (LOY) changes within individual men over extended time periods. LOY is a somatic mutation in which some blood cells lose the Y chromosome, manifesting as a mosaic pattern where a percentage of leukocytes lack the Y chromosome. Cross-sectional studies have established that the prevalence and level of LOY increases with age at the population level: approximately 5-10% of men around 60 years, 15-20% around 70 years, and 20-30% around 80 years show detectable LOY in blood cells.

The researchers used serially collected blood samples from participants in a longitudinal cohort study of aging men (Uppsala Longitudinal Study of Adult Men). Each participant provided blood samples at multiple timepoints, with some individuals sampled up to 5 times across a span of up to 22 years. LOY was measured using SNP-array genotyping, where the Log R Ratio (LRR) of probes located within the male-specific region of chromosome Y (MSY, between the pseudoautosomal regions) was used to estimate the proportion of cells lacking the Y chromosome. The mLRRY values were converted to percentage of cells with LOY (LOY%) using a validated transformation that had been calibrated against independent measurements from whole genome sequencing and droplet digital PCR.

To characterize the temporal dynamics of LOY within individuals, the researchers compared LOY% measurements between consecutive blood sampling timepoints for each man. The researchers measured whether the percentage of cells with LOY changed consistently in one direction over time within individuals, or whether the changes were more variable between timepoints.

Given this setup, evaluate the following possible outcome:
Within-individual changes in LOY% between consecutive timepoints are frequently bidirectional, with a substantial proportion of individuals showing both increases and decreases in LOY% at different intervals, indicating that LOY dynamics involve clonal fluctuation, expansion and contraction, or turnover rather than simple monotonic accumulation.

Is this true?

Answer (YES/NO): NO